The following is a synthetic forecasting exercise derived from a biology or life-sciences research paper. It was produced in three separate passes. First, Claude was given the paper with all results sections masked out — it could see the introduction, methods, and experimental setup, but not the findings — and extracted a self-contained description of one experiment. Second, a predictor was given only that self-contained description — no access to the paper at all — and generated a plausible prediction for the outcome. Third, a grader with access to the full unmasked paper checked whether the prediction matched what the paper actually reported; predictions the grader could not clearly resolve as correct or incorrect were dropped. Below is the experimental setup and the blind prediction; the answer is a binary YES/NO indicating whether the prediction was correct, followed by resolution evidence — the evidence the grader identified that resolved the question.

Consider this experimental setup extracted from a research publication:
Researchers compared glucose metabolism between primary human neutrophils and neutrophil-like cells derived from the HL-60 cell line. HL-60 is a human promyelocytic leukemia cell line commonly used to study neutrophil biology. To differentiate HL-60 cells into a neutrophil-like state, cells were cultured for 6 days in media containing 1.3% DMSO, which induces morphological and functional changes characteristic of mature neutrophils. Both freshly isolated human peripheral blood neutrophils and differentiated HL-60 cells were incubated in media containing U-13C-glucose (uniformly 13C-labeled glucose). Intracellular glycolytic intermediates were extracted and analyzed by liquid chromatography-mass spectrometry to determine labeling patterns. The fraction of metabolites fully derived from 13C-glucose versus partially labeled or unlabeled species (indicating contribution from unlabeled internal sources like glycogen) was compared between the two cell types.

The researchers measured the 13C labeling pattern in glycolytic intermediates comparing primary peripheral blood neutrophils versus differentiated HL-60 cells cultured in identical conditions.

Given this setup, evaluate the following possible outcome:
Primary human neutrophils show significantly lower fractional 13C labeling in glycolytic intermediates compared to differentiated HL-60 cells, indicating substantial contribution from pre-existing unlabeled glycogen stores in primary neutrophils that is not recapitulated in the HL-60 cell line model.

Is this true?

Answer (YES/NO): YES